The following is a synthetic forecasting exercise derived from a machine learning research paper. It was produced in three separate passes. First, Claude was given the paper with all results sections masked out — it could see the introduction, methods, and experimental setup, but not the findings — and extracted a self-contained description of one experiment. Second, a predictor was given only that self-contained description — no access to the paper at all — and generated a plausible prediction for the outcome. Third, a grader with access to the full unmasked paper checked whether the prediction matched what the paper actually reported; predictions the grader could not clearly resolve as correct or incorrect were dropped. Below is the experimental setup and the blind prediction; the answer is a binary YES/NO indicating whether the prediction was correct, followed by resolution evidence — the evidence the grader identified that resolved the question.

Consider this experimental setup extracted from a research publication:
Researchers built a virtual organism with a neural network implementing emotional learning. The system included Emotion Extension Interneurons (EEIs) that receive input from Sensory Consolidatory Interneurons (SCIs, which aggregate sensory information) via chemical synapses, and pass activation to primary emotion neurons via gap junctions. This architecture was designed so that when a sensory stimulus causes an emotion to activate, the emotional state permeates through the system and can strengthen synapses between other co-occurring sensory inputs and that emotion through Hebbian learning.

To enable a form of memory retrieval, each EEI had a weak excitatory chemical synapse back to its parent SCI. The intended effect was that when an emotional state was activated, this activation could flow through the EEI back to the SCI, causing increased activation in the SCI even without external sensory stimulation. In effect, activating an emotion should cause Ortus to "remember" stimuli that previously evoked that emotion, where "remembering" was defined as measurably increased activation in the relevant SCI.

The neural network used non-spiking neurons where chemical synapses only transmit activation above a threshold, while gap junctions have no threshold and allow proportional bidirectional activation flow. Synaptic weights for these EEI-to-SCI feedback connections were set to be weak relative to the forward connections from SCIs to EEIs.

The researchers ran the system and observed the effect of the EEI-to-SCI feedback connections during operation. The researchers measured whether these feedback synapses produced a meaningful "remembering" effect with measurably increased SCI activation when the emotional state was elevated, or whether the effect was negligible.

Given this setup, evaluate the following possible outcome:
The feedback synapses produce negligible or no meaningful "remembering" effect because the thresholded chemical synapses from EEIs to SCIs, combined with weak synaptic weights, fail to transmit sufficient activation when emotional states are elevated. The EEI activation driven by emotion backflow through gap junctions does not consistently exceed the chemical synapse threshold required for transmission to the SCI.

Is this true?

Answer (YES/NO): YES